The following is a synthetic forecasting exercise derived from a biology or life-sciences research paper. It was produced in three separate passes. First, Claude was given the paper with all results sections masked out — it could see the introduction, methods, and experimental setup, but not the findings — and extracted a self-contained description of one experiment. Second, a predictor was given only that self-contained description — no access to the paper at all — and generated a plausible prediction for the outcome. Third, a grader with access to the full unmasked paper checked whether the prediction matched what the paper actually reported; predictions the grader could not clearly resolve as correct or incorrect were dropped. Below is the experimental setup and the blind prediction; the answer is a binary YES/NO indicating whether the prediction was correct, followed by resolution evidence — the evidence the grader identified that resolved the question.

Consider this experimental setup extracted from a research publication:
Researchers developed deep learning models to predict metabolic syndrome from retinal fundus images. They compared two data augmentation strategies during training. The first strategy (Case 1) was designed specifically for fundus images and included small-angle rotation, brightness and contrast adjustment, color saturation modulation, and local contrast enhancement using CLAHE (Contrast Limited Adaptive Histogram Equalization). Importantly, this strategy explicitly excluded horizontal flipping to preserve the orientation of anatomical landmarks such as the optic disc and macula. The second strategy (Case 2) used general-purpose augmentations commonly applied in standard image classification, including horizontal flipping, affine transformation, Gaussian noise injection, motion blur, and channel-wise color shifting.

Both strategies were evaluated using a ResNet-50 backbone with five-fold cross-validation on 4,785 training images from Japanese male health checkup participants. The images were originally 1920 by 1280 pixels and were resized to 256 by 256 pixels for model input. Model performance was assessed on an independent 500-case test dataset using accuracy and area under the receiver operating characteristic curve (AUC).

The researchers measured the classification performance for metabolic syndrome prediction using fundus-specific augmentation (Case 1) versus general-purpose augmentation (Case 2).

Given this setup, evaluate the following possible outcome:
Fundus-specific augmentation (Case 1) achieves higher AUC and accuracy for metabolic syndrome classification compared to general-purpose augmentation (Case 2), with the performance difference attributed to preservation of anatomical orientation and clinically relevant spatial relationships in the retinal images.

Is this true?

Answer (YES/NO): NO